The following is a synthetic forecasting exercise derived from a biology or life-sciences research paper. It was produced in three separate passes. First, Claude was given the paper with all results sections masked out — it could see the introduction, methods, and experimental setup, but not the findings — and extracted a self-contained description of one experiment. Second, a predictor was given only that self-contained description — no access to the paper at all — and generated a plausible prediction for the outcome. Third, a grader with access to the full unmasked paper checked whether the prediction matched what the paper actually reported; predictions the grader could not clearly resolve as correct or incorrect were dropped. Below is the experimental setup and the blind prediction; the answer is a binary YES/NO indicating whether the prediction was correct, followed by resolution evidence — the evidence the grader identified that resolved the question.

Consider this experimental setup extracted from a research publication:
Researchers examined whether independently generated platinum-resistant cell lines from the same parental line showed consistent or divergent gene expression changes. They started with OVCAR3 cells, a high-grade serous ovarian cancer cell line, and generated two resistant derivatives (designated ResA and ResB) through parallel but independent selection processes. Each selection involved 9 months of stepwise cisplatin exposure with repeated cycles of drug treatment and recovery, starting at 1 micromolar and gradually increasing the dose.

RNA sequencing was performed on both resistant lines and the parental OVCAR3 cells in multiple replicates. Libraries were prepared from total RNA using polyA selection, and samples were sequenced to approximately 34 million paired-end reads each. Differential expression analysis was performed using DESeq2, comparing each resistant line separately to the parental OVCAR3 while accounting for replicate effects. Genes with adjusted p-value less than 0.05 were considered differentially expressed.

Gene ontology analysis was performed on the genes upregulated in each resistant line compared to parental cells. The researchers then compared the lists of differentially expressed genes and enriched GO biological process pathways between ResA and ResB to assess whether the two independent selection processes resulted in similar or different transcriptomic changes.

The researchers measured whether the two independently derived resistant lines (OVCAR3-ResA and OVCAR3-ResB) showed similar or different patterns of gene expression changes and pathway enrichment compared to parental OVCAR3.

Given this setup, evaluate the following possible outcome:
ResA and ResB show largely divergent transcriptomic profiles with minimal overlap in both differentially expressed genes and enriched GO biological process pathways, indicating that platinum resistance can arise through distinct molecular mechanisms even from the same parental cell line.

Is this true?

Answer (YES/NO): YES